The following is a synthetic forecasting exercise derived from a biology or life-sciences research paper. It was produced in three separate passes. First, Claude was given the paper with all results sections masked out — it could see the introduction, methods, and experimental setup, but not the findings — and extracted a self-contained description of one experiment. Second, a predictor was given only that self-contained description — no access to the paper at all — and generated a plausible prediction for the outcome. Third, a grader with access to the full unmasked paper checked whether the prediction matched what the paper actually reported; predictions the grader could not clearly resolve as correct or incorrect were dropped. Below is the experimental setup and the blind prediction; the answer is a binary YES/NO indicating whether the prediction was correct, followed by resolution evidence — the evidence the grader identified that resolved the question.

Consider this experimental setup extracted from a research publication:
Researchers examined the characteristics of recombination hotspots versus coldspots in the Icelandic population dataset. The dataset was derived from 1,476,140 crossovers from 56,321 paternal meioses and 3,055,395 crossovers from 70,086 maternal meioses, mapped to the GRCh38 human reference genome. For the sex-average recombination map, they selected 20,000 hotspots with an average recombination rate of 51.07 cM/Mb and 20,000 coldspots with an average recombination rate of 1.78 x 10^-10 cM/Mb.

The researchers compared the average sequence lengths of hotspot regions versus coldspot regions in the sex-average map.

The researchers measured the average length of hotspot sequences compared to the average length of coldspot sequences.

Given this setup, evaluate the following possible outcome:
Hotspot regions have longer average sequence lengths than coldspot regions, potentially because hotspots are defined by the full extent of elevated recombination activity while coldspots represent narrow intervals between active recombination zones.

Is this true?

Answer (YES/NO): NO